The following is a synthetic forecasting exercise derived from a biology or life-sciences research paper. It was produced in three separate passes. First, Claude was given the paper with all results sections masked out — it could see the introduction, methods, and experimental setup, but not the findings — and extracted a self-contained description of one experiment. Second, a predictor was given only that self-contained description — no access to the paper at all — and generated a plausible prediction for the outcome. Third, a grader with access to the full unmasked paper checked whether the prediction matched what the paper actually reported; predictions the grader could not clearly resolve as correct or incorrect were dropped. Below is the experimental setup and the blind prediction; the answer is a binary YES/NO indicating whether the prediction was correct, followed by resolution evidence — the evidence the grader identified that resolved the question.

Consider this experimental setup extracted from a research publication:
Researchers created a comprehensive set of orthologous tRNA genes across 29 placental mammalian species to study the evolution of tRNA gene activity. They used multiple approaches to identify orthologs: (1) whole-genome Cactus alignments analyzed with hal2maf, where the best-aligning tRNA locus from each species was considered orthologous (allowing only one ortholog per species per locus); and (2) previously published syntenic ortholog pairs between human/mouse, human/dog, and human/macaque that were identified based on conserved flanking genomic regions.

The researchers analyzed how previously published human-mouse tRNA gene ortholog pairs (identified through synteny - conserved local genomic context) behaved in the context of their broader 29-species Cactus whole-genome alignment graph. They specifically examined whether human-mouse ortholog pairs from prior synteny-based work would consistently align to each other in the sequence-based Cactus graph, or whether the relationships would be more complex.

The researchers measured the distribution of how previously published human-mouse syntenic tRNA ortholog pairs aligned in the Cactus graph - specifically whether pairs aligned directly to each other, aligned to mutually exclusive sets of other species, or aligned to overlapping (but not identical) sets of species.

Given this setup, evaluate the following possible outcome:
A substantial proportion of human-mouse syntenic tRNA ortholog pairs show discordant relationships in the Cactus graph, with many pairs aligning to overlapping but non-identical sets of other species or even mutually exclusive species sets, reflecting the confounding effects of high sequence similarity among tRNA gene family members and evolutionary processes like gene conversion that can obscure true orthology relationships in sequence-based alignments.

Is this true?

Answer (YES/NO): YES